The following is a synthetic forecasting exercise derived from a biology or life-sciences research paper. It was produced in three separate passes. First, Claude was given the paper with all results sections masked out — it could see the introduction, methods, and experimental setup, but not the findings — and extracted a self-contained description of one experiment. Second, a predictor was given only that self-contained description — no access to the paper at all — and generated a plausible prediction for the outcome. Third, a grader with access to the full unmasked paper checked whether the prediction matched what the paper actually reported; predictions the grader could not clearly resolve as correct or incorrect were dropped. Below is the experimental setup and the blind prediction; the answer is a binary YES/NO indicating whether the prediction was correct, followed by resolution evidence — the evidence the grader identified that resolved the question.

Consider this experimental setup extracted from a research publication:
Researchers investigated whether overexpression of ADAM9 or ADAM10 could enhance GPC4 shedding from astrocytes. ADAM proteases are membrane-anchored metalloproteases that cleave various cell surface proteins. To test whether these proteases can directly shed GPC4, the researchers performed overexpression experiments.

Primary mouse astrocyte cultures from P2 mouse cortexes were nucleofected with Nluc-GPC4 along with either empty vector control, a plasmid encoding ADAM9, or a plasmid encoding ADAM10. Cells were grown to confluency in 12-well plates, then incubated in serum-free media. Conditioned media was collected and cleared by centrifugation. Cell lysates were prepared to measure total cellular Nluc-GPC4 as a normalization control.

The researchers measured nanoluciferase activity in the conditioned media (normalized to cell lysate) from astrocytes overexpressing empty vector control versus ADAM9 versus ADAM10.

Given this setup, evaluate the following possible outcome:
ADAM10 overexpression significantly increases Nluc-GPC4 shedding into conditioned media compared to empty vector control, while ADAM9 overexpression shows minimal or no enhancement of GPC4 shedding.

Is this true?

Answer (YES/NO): NO